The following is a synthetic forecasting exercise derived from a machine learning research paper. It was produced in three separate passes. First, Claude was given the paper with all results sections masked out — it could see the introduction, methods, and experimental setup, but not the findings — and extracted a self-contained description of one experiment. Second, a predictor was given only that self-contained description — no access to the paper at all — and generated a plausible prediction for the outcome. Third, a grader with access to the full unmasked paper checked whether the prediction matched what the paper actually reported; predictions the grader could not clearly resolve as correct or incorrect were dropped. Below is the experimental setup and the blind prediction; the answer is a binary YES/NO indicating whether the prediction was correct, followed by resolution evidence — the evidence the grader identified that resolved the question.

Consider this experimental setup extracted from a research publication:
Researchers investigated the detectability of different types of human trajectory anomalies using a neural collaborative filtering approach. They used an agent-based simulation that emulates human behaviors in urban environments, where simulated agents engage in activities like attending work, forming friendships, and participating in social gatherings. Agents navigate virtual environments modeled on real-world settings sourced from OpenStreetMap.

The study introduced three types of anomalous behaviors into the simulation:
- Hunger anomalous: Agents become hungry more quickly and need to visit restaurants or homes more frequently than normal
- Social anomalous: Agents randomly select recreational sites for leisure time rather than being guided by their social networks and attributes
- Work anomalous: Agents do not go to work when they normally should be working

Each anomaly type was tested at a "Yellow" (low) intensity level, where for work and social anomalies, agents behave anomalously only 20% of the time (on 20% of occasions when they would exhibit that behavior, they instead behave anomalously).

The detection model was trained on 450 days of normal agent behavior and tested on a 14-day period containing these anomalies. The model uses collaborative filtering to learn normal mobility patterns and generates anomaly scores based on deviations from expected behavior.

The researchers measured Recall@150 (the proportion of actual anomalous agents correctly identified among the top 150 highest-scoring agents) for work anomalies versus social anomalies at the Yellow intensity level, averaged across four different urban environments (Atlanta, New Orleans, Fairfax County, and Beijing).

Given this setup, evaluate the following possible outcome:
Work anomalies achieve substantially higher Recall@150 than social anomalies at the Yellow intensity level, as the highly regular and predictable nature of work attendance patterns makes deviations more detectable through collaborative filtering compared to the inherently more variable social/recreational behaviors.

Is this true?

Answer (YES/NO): YES